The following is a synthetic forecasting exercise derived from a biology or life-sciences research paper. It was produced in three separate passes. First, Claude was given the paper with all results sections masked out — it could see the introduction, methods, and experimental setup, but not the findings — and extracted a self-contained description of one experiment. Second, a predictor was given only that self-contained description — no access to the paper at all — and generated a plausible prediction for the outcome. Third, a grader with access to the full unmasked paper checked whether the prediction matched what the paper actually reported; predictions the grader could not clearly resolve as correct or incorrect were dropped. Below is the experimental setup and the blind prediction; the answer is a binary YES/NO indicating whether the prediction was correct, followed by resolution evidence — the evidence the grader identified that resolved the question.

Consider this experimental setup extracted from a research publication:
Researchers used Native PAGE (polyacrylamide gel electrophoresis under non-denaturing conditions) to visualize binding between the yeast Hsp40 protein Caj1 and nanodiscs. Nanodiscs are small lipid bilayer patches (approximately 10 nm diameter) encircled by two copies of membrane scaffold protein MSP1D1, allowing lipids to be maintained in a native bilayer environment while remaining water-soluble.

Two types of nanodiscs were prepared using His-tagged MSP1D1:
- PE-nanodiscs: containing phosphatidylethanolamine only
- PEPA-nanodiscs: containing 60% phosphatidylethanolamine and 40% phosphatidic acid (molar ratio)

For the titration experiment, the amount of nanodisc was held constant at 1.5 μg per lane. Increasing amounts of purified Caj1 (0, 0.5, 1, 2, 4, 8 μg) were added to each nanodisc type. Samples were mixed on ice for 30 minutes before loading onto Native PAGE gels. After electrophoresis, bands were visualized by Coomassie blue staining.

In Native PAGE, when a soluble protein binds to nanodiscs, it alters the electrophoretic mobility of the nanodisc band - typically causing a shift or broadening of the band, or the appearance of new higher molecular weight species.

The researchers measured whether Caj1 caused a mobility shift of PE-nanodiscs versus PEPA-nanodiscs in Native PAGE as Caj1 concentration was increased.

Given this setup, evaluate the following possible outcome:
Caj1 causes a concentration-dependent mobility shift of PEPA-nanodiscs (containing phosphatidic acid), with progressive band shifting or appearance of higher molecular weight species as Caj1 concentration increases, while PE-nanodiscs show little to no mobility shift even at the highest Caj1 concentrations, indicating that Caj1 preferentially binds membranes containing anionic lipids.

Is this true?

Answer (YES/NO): YES